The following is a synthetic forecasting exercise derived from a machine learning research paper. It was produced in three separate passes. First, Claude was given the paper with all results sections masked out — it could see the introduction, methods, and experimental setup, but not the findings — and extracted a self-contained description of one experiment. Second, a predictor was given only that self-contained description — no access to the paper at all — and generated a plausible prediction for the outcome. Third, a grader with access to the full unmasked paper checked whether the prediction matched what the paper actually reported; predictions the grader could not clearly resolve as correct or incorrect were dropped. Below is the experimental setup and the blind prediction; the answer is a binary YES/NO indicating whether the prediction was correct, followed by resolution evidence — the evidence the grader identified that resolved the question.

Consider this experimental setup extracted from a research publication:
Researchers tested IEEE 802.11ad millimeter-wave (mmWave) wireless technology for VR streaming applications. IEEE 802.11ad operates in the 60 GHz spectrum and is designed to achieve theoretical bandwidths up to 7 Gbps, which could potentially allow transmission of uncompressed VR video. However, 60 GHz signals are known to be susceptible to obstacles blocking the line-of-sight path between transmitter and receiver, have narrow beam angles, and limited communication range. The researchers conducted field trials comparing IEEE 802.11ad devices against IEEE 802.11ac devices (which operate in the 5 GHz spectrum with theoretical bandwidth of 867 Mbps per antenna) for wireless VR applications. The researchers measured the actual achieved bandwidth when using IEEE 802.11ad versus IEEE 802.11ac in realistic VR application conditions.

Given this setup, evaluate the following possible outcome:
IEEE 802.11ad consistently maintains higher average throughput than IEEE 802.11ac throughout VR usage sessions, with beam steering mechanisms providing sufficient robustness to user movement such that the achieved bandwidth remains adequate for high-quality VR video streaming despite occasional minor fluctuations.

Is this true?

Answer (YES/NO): NO